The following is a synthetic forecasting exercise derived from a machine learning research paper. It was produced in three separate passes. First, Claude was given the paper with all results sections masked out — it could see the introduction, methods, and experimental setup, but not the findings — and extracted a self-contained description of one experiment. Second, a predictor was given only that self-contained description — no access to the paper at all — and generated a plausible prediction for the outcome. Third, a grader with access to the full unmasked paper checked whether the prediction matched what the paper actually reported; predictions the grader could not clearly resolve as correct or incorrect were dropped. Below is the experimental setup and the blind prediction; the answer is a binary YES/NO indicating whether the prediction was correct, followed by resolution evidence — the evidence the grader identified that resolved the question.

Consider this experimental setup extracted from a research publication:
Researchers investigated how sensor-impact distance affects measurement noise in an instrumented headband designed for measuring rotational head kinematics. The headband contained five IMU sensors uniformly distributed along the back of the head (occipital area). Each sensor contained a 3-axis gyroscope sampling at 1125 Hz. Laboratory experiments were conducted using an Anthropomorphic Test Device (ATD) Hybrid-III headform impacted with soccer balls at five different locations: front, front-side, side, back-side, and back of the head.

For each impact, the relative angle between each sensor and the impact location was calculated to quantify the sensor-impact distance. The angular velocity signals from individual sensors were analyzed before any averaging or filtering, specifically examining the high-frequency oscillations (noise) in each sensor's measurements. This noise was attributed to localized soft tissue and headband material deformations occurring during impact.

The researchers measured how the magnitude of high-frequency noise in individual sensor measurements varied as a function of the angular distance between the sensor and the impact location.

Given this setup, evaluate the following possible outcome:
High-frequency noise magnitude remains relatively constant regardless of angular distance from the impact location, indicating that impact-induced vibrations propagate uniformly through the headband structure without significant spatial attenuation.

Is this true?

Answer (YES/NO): NO